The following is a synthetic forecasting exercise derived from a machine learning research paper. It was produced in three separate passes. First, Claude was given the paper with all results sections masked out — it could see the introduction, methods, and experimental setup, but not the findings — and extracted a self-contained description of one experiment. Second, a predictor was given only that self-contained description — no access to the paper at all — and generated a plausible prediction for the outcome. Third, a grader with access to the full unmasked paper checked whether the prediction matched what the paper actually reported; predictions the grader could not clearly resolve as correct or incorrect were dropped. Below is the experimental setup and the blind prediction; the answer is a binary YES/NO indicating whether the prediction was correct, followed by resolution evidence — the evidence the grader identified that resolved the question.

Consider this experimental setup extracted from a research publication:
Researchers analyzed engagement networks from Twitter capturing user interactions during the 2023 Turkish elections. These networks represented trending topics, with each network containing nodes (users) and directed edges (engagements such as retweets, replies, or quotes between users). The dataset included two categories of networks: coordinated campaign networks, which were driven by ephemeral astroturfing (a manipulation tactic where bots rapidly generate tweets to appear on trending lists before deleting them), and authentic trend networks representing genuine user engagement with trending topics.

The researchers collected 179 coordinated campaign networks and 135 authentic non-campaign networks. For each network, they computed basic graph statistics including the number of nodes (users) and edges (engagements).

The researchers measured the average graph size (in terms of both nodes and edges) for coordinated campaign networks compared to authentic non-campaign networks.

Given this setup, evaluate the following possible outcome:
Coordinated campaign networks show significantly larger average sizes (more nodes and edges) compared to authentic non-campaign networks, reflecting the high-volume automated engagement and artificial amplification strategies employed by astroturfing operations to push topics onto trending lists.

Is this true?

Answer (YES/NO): NO